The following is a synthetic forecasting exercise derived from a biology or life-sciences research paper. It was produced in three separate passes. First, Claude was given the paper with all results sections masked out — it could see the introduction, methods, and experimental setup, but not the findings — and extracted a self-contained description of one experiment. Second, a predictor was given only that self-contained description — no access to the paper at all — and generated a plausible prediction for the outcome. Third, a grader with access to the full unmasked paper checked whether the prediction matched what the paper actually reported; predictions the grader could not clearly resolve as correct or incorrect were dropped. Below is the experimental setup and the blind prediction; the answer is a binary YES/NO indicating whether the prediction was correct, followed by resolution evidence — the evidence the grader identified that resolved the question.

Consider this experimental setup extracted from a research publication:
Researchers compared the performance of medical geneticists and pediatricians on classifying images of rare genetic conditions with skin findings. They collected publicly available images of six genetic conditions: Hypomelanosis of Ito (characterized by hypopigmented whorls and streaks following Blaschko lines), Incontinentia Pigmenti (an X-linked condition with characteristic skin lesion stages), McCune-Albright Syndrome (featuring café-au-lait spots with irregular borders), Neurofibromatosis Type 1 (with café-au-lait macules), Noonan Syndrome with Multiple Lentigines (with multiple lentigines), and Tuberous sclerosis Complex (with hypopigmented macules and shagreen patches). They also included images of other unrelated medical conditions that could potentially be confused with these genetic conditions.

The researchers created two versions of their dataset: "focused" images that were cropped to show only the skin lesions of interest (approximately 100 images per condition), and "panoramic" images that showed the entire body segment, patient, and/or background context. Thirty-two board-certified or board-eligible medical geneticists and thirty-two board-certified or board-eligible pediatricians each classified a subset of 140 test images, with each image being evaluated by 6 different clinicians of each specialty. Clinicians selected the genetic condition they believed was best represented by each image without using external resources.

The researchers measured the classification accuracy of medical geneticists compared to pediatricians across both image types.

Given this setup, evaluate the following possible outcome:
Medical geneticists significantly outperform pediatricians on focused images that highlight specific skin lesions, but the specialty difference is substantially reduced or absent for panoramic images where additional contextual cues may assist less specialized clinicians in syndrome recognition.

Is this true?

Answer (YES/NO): NO